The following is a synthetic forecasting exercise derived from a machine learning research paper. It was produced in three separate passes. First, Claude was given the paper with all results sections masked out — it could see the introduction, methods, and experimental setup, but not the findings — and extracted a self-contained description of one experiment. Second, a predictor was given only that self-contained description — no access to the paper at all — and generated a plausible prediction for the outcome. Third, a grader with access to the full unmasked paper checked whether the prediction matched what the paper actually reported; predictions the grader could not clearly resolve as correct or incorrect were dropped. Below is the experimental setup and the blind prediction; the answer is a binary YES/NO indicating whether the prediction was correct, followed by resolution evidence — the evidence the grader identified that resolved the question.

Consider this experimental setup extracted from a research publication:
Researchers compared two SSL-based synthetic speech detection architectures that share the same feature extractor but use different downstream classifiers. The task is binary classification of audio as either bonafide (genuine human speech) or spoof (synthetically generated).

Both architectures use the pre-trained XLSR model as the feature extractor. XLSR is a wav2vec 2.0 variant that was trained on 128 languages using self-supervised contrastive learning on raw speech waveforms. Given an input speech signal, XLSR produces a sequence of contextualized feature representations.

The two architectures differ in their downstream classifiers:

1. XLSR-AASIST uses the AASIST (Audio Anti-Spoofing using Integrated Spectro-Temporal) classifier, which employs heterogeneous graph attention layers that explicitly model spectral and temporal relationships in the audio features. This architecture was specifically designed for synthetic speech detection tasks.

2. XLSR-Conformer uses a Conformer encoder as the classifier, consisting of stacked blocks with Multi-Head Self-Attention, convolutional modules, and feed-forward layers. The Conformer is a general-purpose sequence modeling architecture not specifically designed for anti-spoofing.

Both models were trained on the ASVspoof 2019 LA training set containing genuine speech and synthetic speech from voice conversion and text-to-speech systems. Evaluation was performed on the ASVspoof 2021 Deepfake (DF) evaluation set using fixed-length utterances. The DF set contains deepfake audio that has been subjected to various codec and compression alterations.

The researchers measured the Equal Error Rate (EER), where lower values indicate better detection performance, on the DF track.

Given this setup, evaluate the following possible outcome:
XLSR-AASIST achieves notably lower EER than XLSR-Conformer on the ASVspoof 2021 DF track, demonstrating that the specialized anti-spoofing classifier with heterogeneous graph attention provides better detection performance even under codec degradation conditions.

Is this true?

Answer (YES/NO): NO